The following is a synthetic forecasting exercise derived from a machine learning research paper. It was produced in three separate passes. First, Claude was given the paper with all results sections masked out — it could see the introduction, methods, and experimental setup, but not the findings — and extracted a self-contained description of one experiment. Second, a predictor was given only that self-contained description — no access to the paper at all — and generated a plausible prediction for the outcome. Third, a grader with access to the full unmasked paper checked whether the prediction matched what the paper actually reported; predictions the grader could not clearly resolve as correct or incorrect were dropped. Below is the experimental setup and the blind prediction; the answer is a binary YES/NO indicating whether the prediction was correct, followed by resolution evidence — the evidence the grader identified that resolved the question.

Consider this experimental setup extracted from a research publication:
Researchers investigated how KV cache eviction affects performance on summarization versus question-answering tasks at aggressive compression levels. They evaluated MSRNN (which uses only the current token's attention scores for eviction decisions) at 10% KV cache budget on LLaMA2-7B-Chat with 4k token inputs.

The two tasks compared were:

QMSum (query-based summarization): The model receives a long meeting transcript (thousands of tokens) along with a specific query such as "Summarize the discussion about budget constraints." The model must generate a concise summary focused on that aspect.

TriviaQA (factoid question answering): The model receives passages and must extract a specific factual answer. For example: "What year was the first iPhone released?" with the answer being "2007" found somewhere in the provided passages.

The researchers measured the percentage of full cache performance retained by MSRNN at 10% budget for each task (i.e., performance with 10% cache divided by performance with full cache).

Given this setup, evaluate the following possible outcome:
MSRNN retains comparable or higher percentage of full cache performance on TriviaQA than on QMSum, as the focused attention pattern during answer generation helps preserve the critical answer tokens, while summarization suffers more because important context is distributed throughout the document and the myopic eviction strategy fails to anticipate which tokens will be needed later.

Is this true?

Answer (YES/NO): YES